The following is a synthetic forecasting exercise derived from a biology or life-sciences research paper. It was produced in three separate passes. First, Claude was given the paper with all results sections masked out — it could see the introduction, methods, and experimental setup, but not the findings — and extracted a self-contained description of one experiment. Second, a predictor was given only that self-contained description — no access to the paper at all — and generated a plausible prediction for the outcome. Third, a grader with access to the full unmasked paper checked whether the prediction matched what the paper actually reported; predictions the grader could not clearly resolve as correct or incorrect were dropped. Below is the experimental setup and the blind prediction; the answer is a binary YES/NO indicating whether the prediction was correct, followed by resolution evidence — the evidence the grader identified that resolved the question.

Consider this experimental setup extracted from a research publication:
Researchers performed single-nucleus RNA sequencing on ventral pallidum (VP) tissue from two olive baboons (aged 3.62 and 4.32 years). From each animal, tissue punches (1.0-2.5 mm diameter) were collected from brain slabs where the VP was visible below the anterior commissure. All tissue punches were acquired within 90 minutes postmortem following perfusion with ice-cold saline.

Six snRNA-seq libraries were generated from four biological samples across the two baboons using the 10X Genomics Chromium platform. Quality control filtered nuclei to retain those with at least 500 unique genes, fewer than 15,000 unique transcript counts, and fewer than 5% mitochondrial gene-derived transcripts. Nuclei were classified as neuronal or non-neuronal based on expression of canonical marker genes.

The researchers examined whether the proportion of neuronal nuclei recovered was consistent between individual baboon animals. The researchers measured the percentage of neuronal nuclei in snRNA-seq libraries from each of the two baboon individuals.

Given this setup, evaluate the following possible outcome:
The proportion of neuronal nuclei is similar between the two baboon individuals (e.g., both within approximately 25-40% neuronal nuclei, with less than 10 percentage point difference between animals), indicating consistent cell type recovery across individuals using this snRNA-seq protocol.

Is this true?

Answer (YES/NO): NO